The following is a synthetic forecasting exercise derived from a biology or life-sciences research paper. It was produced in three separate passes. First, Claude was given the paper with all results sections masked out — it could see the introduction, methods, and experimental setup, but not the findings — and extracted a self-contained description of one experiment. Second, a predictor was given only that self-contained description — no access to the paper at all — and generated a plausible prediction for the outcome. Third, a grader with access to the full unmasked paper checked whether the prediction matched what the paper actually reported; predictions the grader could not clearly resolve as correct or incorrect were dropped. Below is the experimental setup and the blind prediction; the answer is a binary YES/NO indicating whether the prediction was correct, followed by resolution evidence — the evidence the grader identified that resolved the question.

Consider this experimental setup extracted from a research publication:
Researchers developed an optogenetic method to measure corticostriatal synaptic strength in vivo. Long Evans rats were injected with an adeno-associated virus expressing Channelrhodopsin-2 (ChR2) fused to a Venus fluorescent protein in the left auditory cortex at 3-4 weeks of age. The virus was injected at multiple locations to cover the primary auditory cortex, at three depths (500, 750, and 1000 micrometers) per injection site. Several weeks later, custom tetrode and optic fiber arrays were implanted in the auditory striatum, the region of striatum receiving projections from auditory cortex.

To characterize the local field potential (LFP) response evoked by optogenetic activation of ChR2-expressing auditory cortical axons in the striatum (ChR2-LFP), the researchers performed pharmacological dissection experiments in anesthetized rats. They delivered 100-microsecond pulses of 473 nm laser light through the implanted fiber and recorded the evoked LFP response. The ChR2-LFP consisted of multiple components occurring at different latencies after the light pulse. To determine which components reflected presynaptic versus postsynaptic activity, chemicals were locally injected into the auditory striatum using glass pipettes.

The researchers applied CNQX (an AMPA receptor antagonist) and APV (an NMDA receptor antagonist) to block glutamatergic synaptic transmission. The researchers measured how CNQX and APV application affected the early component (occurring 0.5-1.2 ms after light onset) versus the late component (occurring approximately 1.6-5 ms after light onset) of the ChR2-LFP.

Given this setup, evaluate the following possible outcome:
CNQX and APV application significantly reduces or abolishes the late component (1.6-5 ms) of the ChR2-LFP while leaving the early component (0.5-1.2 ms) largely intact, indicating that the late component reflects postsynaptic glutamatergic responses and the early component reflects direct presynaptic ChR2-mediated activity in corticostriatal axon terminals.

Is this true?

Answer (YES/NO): YES